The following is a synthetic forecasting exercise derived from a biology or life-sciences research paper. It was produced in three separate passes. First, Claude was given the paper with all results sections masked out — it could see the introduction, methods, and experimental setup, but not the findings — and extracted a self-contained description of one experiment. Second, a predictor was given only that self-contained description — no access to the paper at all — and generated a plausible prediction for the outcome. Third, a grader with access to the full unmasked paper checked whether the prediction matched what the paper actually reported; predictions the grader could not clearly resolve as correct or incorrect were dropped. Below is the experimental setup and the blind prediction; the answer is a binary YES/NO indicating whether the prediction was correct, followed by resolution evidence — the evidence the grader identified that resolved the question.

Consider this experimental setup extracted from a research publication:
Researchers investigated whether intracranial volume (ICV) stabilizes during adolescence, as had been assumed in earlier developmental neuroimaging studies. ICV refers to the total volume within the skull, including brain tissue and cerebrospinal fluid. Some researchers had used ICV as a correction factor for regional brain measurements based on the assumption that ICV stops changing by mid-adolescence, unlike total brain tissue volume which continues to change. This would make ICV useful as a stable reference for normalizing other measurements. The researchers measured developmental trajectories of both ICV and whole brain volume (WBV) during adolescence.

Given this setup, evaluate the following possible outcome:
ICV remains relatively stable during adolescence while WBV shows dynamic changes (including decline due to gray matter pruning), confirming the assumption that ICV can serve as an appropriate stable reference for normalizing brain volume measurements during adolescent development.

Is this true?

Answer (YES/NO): NO